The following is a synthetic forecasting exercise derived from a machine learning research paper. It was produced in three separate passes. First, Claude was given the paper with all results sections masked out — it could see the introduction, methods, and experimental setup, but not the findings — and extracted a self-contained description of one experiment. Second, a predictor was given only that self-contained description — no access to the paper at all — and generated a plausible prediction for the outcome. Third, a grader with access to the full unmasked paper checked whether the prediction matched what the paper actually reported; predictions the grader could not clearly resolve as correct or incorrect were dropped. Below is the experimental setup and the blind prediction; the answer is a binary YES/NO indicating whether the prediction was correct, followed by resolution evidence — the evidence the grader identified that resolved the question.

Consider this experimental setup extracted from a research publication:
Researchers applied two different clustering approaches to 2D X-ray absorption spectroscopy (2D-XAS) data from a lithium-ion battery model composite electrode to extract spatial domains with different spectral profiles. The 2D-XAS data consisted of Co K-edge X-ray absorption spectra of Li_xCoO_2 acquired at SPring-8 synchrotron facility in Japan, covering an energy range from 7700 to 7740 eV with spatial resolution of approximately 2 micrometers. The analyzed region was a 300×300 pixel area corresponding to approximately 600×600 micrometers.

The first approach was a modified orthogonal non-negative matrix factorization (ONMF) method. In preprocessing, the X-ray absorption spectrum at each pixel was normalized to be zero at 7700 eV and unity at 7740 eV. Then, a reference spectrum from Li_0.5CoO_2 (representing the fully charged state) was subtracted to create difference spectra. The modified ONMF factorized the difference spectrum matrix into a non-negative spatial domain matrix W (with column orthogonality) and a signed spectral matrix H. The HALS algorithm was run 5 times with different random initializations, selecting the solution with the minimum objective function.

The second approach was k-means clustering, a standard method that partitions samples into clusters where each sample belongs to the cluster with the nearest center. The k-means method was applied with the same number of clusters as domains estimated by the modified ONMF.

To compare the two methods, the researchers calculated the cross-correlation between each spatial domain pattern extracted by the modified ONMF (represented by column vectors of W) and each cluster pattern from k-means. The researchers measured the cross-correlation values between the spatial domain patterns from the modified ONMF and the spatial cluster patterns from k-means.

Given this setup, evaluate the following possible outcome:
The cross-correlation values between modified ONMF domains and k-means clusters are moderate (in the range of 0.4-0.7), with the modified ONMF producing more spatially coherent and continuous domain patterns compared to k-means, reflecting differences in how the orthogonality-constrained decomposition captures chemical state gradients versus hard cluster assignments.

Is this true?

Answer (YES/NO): NO